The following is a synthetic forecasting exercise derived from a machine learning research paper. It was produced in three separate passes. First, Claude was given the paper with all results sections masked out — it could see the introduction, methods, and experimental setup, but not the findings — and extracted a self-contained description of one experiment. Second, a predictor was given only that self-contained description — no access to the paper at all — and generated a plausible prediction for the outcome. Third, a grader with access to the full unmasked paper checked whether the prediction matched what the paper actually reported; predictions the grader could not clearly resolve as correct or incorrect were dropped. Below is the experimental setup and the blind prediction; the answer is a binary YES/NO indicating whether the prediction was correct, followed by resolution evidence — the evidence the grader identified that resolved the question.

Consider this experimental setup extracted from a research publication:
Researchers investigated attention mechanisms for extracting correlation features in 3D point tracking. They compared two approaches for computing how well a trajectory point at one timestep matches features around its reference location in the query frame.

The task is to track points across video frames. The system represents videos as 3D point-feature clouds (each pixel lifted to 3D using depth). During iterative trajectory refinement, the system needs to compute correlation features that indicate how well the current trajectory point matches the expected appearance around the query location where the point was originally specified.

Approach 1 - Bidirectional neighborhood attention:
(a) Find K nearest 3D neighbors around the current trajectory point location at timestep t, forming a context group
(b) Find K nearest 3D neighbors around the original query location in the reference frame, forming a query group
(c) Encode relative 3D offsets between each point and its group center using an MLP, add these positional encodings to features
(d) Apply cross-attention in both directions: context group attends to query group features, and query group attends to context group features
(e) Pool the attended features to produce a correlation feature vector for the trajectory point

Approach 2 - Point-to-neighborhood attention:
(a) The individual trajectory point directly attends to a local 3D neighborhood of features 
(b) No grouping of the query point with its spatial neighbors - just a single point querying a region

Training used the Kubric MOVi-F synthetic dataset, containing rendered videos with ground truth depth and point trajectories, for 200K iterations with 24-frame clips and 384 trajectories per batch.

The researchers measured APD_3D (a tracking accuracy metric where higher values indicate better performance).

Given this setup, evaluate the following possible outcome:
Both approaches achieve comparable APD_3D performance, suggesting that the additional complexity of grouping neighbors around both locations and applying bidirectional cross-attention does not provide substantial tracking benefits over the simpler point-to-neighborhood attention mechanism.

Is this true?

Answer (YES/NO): NO